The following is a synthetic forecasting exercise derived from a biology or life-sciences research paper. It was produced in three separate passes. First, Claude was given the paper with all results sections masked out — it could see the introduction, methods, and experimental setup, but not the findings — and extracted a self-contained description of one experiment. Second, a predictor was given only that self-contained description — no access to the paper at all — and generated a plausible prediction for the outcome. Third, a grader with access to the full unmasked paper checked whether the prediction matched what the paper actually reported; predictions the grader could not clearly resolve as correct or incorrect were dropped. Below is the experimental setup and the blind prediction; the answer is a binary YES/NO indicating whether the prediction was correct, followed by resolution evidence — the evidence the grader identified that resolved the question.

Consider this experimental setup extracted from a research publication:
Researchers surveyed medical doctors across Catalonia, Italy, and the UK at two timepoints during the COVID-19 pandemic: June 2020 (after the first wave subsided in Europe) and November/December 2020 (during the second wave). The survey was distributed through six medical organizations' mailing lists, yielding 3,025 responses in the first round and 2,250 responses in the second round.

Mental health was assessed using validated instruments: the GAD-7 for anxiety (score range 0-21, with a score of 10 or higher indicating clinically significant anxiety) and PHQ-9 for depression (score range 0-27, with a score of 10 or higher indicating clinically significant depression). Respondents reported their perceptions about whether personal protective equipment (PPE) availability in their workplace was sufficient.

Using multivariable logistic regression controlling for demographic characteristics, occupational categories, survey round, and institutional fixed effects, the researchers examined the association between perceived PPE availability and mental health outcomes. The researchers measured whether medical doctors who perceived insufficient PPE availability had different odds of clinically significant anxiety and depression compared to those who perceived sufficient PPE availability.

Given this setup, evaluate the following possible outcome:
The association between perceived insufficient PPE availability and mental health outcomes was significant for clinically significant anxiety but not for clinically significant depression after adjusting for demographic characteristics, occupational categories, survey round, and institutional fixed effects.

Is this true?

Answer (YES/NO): NO